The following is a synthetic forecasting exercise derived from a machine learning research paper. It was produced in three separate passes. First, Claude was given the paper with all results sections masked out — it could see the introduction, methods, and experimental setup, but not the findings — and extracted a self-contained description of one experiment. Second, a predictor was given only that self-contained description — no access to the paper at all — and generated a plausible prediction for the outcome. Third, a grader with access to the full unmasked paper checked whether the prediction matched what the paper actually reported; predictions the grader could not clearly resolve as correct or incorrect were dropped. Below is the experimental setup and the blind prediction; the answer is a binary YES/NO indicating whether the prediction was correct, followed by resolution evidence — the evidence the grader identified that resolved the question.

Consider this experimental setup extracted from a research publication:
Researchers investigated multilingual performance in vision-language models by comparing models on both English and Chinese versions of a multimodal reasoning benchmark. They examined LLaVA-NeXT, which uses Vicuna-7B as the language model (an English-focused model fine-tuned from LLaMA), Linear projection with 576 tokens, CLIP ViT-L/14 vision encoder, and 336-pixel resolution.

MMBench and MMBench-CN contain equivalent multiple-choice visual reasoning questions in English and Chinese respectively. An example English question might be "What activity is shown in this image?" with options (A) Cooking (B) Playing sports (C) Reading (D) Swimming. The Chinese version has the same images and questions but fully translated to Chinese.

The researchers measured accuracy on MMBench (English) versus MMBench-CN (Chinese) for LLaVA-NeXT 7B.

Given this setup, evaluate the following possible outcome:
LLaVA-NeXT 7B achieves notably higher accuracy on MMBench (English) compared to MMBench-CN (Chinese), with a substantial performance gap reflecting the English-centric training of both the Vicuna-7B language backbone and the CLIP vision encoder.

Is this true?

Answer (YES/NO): YES